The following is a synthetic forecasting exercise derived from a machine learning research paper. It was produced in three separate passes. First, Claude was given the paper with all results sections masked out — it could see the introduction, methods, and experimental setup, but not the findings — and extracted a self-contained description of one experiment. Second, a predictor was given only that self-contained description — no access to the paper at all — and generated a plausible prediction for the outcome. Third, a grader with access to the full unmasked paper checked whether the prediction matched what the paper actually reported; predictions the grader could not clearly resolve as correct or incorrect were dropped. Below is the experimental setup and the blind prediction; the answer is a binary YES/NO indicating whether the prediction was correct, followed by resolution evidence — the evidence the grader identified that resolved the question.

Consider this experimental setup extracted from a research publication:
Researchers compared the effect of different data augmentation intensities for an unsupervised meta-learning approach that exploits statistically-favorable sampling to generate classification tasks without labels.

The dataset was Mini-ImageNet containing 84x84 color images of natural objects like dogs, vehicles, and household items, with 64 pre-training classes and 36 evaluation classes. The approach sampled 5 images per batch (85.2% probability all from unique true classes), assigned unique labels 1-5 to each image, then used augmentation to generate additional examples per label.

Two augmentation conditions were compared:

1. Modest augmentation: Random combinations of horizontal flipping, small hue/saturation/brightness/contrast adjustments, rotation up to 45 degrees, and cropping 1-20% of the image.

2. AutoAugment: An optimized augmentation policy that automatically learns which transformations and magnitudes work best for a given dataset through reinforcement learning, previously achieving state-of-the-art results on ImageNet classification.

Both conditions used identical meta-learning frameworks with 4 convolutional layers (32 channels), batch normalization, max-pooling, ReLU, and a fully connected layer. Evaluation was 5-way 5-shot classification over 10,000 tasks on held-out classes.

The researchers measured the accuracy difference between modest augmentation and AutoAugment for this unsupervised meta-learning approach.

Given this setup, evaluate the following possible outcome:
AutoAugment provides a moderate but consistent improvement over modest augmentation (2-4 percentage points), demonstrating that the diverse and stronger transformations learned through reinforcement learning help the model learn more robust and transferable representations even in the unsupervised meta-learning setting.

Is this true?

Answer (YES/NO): NO